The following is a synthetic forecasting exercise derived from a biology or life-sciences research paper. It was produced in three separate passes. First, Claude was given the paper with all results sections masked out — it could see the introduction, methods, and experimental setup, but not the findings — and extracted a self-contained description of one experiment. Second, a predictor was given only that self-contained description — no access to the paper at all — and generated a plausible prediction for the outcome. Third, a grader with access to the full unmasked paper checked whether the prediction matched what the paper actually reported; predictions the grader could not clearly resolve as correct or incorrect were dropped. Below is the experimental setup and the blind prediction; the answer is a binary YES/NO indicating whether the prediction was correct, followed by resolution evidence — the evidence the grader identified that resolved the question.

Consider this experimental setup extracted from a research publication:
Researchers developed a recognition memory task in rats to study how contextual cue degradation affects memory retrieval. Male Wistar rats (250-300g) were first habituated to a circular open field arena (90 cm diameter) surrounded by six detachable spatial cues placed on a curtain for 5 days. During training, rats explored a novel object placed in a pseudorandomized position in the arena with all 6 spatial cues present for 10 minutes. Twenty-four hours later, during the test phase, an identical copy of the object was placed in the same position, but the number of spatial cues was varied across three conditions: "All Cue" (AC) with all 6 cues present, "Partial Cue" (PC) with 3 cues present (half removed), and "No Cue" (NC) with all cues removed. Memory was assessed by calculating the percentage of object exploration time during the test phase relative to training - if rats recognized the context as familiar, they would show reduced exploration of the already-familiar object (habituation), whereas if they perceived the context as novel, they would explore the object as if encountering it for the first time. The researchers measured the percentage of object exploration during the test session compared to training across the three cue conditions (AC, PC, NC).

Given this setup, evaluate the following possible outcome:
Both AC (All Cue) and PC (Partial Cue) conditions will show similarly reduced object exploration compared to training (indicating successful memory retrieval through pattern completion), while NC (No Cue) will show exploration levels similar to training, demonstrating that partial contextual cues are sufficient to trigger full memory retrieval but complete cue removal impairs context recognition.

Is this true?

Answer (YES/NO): YES